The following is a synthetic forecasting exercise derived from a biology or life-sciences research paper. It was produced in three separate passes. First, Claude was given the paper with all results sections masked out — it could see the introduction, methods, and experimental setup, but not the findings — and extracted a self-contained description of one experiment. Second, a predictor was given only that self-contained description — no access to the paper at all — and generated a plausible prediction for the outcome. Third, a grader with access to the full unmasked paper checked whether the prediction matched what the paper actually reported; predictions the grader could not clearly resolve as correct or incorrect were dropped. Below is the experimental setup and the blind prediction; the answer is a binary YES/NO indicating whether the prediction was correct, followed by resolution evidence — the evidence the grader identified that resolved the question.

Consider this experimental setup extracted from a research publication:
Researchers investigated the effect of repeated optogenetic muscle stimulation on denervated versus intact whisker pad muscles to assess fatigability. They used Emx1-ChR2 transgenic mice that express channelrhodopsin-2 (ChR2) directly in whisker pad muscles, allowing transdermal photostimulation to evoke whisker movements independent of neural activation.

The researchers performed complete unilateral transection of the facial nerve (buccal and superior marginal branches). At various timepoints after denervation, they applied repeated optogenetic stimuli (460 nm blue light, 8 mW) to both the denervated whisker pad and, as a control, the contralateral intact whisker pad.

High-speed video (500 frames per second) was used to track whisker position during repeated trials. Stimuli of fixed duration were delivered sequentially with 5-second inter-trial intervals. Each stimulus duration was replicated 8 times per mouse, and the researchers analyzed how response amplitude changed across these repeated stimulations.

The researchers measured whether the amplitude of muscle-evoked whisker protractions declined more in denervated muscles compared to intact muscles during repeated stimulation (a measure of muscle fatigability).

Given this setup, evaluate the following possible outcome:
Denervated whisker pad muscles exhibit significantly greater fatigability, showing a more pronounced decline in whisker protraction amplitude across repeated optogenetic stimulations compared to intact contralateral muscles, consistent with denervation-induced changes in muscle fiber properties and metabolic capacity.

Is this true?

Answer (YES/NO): NO